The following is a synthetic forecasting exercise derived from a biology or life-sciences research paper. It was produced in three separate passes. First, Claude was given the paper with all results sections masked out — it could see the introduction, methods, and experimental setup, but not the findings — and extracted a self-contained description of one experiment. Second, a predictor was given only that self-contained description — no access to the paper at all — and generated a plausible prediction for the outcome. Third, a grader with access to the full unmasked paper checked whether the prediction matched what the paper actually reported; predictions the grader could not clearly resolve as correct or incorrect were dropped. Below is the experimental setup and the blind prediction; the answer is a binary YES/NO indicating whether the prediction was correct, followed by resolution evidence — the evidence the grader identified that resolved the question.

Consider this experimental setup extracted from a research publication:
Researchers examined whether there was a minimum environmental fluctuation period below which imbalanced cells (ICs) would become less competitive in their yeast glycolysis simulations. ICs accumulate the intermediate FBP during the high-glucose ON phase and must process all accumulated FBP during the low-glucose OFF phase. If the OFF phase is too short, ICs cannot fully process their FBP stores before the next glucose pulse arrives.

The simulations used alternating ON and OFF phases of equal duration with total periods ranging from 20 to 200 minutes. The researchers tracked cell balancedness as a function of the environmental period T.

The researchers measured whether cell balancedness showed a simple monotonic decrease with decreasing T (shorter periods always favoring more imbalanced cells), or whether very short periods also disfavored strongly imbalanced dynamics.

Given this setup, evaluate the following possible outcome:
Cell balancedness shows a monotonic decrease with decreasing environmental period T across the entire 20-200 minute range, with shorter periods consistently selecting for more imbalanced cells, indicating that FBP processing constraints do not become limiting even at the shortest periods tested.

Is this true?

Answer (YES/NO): NO